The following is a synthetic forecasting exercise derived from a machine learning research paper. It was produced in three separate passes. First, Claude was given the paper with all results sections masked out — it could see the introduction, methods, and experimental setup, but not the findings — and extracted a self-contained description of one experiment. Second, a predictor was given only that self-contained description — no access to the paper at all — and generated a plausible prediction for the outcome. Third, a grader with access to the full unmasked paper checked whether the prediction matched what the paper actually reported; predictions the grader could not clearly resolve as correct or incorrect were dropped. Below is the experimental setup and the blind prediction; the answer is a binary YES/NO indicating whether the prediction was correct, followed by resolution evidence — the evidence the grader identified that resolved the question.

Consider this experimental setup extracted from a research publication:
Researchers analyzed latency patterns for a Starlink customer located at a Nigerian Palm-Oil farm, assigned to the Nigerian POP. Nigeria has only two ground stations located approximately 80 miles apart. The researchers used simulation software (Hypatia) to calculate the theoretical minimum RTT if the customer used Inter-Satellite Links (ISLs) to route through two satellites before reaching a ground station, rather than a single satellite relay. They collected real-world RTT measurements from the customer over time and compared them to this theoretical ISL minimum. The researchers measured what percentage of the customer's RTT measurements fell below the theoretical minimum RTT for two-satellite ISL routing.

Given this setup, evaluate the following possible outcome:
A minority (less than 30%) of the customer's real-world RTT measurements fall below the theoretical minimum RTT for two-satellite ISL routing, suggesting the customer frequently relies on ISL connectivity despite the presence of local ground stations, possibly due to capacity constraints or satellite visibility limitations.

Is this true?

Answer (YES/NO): NO